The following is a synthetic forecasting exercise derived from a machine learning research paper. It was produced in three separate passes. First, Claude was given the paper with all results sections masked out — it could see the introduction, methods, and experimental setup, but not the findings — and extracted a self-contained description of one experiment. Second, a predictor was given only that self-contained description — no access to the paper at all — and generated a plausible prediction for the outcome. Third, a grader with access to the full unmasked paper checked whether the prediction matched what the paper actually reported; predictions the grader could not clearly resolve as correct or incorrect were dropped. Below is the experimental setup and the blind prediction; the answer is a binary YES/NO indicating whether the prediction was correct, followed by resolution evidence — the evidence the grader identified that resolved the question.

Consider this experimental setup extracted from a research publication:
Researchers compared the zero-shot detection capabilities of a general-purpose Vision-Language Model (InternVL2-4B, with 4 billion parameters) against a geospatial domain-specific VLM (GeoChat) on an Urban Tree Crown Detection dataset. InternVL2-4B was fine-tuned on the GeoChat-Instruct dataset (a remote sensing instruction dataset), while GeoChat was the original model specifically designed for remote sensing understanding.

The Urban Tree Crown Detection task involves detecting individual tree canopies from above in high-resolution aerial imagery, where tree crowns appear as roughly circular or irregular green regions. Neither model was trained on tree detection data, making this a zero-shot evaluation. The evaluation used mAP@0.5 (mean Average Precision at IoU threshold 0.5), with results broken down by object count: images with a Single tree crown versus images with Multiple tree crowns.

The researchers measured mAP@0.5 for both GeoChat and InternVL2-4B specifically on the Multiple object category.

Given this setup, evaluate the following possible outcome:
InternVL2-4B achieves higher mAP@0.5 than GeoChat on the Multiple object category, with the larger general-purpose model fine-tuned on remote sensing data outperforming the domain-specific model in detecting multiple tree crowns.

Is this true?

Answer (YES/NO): NO